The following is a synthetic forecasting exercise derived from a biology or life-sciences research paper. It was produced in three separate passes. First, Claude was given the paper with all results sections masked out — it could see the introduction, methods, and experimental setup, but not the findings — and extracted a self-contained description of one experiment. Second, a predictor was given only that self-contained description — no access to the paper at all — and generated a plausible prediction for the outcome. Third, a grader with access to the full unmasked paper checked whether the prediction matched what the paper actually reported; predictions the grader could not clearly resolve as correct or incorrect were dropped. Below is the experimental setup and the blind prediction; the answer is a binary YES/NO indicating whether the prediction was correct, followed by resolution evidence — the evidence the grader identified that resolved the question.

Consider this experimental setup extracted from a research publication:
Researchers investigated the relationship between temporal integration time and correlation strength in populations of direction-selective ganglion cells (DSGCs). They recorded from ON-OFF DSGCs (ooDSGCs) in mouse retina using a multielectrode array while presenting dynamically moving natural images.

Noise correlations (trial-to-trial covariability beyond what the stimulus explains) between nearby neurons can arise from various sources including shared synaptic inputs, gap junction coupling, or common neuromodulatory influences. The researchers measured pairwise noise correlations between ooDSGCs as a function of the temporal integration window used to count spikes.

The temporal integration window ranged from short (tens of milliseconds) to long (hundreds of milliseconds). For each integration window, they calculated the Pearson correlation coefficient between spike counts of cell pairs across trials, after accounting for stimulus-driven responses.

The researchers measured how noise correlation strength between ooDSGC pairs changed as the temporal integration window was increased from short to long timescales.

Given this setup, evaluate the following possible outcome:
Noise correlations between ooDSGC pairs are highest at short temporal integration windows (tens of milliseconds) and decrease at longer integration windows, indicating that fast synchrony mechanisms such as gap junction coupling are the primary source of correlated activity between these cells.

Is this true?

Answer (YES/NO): NO